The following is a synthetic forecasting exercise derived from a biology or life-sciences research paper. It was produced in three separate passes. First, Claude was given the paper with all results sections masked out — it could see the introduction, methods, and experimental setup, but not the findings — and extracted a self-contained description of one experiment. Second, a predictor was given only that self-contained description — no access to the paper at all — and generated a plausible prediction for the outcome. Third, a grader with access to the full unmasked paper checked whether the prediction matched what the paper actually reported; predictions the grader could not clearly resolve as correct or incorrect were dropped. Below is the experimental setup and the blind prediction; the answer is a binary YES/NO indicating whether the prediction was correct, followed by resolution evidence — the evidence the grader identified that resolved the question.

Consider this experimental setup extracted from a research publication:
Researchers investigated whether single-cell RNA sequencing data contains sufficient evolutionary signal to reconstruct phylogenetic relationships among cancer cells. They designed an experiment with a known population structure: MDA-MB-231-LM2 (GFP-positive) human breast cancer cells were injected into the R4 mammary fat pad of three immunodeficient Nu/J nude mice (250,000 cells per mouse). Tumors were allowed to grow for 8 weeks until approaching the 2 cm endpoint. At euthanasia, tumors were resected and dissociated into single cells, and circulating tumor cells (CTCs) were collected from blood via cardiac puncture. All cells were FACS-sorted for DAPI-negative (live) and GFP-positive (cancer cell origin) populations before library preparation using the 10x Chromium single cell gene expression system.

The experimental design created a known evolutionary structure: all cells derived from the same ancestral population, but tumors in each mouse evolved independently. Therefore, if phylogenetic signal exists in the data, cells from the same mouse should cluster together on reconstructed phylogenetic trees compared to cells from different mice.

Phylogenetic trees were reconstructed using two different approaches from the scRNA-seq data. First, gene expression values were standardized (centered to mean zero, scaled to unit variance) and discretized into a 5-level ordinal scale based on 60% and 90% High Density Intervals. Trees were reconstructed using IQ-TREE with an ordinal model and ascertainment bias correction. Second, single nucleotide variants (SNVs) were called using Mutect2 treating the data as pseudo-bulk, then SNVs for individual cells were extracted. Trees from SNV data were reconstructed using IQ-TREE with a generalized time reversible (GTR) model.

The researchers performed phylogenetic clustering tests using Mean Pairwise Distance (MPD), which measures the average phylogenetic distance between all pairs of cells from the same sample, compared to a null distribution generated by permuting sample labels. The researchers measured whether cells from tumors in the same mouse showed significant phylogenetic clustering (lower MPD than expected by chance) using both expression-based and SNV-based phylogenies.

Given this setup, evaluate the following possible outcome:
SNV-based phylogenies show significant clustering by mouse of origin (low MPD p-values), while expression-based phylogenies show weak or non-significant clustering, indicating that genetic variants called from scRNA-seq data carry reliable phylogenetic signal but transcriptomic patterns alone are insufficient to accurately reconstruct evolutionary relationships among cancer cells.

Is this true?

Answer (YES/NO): NO